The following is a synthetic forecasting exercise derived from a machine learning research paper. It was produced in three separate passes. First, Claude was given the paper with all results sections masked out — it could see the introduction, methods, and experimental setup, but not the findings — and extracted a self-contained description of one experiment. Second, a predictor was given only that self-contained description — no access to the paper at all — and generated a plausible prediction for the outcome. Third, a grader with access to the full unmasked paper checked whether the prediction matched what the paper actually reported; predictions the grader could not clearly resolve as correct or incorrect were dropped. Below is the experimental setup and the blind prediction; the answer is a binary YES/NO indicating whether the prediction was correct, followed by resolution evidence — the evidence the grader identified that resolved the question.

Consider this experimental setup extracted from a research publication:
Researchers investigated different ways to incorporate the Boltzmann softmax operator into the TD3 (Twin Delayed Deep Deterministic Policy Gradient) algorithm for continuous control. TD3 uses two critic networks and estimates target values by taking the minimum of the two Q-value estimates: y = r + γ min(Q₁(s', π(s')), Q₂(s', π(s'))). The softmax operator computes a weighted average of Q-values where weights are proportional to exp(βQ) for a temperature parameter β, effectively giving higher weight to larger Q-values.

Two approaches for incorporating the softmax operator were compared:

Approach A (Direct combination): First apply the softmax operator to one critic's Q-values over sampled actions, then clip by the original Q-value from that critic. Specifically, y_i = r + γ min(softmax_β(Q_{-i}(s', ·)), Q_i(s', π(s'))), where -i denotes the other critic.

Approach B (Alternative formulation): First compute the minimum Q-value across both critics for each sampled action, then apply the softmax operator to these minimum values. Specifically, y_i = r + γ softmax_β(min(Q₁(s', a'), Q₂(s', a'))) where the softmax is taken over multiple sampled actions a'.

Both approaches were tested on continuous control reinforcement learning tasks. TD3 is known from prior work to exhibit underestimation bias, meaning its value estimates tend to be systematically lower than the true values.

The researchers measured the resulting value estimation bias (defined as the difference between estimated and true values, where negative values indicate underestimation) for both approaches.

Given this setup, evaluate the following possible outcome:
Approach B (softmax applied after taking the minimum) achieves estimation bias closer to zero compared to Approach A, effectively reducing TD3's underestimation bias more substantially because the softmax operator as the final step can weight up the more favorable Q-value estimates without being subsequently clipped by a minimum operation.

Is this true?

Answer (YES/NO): YES